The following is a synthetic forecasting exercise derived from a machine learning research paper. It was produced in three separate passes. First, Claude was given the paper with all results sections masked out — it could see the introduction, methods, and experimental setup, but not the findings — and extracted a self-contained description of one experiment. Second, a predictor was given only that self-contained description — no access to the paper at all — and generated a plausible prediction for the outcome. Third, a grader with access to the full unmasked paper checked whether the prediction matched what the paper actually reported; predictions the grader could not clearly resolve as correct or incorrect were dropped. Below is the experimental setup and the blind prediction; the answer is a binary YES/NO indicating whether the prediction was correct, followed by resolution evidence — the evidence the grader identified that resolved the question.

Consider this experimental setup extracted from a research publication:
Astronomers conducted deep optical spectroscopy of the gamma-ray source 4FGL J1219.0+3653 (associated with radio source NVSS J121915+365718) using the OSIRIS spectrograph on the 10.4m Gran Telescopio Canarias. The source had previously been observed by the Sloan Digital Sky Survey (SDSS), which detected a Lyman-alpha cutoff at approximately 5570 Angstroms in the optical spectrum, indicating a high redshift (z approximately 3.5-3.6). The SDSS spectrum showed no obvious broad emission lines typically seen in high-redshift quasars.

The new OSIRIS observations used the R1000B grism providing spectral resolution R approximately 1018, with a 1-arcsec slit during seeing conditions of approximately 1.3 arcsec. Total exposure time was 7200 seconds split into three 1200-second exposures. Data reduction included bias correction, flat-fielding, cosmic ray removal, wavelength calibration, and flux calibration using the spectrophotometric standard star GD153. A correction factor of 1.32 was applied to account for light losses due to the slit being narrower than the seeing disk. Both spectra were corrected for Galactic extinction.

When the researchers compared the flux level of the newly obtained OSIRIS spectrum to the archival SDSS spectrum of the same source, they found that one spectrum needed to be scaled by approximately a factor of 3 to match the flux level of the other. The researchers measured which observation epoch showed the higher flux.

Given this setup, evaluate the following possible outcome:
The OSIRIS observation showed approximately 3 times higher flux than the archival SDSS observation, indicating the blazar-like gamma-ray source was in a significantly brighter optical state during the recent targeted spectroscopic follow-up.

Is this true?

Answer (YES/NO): NO